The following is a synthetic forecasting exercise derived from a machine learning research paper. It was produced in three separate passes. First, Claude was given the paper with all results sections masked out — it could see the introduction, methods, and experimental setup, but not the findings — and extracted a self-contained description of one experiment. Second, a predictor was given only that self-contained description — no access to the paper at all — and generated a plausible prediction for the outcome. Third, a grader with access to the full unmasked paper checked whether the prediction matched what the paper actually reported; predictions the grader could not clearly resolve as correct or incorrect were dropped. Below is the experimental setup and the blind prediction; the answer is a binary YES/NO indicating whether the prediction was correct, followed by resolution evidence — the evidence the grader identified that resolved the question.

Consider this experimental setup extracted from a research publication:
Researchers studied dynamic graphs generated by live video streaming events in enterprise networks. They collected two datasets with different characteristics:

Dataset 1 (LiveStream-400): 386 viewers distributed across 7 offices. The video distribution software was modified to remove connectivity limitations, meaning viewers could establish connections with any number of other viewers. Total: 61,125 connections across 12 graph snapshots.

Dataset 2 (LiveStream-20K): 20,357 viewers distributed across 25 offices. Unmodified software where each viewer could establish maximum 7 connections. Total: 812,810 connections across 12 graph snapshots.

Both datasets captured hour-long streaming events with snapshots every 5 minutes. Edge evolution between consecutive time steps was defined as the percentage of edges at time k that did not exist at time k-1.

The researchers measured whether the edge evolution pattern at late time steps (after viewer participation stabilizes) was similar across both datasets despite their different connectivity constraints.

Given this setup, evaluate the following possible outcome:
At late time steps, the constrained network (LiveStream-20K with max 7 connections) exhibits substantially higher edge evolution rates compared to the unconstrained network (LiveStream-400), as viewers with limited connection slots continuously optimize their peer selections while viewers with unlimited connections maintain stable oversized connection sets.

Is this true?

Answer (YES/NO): NO